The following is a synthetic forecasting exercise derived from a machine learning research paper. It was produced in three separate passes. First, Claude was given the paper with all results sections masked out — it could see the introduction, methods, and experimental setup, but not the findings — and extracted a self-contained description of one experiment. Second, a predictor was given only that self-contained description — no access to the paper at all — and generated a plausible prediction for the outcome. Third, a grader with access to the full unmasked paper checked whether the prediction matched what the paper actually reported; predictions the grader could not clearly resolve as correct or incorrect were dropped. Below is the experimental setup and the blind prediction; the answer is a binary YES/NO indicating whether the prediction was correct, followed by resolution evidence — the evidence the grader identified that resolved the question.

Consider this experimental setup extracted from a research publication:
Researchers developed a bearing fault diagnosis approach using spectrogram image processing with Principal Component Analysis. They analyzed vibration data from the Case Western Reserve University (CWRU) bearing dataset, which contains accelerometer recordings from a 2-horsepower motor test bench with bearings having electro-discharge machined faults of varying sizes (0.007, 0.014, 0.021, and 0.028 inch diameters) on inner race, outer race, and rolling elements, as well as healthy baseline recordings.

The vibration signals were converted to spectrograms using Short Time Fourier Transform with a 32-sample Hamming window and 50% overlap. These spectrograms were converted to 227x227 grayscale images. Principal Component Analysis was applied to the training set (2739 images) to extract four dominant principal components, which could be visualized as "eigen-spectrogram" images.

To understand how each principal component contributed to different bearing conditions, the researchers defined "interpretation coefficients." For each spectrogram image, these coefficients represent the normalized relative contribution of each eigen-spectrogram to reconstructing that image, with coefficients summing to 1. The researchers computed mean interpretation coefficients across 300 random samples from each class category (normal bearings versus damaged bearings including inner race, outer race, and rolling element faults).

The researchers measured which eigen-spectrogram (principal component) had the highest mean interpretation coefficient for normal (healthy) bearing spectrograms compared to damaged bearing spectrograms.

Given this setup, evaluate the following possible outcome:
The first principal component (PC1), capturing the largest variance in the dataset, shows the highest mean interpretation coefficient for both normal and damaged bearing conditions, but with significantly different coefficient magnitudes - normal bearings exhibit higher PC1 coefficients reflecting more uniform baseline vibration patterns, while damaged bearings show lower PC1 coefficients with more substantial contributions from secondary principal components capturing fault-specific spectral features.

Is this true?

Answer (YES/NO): NO